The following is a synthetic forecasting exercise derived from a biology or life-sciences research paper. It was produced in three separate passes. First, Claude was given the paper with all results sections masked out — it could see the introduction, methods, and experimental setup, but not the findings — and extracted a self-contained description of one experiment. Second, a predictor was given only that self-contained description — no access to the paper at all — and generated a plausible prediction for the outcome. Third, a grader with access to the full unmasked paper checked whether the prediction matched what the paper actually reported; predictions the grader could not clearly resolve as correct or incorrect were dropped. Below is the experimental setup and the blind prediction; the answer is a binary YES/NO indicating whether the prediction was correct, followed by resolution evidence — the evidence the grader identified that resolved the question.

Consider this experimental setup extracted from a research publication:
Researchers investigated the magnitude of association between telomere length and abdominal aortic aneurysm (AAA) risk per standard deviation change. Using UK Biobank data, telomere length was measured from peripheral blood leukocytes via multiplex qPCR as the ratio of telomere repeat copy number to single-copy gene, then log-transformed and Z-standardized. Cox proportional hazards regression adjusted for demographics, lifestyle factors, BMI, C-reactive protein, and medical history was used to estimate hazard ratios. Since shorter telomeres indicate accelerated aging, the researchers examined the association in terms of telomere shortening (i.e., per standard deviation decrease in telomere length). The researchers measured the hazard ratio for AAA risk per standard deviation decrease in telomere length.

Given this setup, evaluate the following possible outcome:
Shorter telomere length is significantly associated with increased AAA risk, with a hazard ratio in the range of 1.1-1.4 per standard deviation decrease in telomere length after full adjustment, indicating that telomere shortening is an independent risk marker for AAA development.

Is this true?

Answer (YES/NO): YES